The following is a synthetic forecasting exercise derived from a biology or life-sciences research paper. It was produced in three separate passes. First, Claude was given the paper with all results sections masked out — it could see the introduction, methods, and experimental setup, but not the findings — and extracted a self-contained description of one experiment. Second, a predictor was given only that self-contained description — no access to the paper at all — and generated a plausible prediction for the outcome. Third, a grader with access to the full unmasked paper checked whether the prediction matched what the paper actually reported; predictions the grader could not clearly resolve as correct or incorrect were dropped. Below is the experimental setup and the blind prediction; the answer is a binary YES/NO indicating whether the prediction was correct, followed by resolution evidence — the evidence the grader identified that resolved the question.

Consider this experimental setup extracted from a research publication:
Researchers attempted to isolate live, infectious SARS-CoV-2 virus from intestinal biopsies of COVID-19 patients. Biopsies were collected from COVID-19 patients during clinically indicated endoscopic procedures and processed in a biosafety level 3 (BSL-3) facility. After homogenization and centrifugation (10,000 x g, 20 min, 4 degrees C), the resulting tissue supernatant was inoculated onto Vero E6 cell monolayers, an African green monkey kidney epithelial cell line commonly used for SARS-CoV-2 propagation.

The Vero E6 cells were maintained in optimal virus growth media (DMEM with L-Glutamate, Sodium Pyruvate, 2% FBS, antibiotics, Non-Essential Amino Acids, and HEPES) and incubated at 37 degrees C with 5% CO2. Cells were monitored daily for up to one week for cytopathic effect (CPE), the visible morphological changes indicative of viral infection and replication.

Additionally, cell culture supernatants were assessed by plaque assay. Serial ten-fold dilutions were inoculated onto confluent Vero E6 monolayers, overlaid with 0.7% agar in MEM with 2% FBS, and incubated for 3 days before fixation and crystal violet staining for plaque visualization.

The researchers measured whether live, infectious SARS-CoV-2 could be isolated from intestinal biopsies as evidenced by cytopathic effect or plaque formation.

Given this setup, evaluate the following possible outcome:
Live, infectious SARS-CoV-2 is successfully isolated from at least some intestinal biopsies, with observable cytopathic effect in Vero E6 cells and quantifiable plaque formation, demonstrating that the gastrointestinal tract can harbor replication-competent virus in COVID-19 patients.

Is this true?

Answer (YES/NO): NO